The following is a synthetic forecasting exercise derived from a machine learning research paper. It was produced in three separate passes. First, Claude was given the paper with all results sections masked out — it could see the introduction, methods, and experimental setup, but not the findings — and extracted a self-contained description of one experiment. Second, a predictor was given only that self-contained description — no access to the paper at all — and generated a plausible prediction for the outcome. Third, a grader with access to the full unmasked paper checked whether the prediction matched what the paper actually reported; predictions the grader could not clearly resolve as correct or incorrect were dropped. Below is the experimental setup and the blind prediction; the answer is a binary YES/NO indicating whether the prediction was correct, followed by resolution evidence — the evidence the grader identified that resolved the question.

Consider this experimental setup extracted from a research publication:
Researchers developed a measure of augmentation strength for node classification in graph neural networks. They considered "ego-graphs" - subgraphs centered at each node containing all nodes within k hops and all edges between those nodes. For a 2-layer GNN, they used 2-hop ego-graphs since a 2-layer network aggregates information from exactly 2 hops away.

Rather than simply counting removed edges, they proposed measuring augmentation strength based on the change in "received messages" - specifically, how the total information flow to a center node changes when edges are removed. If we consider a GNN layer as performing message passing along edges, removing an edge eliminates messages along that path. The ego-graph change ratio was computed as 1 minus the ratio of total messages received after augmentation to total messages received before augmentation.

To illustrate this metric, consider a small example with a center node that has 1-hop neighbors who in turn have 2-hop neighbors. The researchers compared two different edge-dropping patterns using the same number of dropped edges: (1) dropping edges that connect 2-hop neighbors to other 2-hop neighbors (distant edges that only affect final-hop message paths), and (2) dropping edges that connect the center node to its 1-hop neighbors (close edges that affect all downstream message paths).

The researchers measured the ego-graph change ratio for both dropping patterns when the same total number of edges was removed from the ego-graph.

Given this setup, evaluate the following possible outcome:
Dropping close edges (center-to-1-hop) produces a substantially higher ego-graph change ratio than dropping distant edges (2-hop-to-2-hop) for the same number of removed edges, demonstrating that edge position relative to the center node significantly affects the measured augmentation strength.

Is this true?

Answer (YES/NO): YES